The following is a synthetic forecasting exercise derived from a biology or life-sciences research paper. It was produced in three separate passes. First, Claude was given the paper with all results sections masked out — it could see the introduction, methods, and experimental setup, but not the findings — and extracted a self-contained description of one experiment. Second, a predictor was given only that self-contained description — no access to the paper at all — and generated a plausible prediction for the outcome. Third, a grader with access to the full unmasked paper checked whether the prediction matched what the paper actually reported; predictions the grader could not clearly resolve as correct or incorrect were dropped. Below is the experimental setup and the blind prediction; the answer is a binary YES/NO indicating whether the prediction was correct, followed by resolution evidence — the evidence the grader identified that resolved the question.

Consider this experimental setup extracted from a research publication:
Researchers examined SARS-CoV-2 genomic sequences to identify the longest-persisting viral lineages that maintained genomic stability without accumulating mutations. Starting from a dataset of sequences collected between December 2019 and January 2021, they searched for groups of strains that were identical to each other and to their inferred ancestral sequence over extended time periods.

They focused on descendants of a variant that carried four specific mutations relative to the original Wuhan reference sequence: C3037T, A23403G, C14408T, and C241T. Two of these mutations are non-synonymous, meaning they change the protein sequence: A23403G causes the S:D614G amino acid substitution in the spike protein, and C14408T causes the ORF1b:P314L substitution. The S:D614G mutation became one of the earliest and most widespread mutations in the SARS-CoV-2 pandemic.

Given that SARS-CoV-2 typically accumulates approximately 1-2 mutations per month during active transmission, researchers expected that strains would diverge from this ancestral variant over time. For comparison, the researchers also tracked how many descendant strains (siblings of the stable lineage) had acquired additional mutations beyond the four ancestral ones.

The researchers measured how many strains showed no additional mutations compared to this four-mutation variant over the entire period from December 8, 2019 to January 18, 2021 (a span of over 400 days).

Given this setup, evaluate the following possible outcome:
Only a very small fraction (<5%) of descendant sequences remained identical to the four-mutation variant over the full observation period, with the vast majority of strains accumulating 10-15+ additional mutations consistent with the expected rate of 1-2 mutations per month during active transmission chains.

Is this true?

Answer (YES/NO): NO